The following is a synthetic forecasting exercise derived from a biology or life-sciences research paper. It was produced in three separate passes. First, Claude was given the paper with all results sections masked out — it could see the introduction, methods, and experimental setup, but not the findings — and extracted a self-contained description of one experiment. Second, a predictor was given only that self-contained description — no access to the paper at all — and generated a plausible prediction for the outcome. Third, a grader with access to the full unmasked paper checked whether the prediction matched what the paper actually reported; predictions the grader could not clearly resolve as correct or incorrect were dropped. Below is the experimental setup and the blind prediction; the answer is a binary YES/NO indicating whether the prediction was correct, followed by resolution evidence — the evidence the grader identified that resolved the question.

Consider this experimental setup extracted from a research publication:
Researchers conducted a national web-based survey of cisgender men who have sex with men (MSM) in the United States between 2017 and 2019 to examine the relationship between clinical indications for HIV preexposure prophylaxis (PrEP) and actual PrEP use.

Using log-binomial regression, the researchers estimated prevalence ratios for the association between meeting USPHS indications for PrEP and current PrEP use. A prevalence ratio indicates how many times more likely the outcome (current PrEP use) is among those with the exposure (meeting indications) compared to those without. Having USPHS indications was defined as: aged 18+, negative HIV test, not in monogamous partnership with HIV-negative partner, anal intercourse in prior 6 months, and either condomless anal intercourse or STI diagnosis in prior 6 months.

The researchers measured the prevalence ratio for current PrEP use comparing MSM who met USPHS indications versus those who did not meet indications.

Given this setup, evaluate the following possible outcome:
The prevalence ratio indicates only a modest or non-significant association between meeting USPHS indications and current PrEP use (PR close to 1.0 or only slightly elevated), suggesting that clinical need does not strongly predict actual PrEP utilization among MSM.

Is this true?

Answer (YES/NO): NO